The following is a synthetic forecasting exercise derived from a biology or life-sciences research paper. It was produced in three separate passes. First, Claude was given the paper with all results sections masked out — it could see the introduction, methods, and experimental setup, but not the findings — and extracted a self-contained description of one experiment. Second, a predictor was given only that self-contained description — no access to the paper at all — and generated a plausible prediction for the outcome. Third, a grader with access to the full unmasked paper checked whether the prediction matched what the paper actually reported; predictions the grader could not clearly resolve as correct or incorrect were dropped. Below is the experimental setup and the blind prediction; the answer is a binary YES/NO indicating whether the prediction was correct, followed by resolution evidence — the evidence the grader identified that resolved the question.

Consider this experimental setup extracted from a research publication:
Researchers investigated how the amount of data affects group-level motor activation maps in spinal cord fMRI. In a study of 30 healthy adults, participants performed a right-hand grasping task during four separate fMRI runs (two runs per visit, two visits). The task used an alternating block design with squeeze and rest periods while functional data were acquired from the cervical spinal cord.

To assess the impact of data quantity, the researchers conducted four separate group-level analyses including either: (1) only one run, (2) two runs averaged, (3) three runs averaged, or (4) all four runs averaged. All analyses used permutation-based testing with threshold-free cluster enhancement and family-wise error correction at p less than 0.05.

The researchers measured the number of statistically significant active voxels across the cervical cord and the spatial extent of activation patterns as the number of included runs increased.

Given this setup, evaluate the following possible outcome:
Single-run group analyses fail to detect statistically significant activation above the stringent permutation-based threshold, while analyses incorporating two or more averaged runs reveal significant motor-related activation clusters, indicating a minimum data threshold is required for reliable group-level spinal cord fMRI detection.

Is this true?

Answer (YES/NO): NO